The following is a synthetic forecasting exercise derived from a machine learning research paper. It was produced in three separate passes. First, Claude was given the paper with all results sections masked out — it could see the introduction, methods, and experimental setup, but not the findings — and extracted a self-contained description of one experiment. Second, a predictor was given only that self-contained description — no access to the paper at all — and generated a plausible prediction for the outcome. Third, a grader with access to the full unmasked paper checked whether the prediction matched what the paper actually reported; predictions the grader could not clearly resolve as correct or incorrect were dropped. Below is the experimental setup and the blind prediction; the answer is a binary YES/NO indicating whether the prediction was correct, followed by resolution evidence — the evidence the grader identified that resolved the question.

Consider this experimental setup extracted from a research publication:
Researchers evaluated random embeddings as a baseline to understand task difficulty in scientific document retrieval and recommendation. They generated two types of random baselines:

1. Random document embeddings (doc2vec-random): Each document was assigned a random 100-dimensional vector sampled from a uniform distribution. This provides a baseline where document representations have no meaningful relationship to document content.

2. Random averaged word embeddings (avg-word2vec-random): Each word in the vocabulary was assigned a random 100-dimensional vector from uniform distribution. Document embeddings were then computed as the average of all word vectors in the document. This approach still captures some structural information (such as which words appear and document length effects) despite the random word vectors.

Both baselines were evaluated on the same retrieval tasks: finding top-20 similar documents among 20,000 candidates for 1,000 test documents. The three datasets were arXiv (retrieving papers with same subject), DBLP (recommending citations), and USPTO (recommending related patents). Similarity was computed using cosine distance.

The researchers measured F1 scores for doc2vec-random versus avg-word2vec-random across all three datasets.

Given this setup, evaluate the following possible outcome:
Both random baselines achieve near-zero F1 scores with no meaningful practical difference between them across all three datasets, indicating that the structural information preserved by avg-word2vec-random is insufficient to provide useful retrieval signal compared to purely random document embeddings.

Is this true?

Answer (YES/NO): NO